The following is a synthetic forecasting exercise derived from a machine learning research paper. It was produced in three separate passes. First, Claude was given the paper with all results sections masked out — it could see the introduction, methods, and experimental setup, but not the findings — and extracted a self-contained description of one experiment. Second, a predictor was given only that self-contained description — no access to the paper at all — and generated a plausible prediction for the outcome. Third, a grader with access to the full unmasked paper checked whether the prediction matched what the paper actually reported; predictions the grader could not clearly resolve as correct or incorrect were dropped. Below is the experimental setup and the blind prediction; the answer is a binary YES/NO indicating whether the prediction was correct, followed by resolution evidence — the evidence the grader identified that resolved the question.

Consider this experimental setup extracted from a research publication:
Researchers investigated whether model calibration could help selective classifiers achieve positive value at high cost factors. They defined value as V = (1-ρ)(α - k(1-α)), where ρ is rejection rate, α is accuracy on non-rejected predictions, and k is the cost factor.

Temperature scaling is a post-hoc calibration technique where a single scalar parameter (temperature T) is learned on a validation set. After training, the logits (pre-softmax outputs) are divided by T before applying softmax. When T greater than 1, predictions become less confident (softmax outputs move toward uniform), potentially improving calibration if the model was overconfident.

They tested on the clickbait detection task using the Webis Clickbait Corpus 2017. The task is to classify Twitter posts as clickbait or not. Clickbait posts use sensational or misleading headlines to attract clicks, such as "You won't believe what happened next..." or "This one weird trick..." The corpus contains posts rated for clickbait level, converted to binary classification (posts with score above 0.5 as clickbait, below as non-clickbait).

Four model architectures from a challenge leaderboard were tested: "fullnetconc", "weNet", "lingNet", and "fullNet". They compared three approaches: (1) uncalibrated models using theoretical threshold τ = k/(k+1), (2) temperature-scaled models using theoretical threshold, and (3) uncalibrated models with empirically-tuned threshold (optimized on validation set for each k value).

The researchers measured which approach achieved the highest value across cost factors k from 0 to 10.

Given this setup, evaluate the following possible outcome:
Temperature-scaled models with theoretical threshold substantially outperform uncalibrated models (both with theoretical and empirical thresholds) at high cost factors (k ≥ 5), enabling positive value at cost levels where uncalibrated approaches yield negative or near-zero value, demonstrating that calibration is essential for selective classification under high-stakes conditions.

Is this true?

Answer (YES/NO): NO